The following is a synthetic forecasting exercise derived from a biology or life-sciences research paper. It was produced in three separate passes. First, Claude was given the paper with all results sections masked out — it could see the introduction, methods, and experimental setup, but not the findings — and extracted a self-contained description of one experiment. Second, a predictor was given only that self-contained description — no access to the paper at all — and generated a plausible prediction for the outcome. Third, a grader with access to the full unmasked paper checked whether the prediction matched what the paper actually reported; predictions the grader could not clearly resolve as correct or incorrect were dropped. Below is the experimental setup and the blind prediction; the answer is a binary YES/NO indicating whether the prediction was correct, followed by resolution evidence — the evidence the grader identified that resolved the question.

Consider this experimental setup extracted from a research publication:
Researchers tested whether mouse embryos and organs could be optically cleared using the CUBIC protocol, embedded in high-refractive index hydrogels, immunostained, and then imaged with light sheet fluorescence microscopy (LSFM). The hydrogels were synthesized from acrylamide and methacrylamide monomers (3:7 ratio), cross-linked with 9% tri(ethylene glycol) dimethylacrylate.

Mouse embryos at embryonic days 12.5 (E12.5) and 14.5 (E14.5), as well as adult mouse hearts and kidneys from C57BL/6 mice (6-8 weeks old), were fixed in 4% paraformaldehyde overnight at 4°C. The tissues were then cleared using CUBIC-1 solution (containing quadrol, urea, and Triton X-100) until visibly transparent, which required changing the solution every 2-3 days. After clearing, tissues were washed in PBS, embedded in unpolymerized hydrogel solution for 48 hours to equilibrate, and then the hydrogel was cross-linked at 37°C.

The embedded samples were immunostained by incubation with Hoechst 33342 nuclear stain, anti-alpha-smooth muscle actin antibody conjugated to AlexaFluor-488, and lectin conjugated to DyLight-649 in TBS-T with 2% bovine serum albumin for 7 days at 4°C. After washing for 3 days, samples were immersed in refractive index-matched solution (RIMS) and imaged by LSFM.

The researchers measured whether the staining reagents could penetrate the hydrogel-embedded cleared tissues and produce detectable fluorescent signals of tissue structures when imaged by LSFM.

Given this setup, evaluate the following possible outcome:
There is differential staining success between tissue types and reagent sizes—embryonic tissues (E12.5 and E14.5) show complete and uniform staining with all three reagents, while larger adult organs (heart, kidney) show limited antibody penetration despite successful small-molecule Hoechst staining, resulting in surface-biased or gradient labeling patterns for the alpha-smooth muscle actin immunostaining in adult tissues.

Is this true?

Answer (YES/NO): NO